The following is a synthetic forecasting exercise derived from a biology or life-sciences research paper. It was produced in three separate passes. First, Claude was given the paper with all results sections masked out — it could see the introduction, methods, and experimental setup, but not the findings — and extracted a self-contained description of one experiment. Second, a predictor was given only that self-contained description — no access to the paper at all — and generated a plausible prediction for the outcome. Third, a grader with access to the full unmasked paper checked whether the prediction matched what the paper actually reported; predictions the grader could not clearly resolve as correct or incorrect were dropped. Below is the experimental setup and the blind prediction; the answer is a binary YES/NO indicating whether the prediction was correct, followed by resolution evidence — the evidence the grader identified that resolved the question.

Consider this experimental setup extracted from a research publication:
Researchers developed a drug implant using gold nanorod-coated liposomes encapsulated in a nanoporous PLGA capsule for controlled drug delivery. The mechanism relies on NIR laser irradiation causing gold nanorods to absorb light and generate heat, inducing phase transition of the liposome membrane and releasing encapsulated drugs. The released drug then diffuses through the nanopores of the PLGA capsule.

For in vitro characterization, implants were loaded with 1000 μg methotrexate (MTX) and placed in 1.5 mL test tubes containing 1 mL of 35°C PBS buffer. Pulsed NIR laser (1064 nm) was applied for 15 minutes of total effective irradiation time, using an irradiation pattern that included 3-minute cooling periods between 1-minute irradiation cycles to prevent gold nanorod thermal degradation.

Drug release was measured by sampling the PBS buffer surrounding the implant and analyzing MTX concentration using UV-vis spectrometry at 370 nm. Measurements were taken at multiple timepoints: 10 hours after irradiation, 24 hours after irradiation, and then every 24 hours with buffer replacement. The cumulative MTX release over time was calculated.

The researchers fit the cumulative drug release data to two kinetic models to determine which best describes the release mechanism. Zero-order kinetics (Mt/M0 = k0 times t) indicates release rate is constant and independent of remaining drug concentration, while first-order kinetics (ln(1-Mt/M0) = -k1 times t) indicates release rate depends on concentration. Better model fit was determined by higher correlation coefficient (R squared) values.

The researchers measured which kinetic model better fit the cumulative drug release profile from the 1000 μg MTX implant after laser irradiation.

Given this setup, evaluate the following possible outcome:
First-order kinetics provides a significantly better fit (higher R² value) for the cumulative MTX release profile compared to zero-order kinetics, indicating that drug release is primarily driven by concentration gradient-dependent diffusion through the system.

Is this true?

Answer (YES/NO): YES